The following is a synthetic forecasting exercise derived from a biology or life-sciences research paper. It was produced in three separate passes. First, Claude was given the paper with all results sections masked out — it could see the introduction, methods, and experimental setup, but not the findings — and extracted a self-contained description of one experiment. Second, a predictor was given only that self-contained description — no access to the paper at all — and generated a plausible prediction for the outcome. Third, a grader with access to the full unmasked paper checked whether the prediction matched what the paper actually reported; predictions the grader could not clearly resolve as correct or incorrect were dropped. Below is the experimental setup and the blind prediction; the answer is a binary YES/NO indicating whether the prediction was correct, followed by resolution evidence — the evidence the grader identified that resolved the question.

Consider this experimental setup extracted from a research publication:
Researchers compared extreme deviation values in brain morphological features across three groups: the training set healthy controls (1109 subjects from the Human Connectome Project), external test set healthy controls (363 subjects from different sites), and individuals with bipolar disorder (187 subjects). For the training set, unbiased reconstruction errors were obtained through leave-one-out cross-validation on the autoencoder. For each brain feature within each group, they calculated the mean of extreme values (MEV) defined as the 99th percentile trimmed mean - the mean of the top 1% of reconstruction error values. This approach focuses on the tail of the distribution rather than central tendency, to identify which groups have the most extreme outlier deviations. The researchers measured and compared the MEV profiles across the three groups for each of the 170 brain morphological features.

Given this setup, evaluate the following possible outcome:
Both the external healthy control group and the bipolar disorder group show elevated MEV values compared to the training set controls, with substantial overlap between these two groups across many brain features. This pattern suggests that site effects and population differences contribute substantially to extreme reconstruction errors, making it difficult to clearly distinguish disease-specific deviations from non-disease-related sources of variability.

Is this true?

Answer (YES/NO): NO